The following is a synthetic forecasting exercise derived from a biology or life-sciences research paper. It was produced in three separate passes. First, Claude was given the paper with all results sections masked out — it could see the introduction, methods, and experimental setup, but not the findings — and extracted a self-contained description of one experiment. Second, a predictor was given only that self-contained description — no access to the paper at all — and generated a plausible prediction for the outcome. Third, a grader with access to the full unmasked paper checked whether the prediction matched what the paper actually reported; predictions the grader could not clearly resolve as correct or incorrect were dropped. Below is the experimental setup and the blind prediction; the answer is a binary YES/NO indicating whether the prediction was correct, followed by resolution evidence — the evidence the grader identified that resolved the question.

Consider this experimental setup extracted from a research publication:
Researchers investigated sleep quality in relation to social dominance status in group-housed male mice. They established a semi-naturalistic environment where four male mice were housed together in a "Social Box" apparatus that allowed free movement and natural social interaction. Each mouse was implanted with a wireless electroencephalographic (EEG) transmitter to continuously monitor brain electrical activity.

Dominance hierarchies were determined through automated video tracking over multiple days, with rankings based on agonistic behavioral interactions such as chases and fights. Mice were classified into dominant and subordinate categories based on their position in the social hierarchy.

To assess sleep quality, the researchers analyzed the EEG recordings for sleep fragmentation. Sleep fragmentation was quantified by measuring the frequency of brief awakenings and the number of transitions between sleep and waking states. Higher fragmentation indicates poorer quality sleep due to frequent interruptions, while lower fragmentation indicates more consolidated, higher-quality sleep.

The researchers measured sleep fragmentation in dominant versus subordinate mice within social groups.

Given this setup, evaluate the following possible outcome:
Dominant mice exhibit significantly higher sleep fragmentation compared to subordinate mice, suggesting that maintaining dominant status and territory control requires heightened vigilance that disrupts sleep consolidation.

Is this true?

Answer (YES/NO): YES